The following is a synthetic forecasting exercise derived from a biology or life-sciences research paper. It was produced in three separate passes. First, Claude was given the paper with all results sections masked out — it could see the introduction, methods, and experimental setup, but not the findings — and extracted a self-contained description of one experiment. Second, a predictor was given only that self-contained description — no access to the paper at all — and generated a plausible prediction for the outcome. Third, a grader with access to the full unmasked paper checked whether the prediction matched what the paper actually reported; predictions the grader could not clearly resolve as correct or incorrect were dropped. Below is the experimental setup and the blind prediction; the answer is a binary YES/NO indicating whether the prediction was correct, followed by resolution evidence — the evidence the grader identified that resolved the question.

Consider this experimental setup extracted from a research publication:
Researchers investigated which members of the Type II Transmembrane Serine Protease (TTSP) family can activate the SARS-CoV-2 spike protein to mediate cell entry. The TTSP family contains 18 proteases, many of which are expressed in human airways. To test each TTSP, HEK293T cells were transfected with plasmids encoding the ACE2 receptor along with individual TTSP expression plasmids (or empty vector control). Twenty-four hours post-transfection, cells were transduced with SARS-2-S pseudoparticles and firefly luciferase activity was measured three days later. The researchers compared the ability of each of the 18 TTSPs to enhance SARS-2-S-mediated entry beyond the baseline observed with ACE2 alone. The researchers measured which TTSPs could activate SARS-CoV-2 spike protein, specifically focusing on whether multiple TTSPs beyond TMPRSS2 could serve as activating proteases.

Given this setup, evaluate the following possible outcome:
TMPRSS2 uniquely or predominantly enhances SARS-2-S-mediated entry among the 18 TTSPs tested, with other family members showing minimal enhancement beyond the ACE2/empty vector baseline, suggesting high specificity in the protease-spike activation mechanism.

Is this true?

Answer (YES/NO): NO